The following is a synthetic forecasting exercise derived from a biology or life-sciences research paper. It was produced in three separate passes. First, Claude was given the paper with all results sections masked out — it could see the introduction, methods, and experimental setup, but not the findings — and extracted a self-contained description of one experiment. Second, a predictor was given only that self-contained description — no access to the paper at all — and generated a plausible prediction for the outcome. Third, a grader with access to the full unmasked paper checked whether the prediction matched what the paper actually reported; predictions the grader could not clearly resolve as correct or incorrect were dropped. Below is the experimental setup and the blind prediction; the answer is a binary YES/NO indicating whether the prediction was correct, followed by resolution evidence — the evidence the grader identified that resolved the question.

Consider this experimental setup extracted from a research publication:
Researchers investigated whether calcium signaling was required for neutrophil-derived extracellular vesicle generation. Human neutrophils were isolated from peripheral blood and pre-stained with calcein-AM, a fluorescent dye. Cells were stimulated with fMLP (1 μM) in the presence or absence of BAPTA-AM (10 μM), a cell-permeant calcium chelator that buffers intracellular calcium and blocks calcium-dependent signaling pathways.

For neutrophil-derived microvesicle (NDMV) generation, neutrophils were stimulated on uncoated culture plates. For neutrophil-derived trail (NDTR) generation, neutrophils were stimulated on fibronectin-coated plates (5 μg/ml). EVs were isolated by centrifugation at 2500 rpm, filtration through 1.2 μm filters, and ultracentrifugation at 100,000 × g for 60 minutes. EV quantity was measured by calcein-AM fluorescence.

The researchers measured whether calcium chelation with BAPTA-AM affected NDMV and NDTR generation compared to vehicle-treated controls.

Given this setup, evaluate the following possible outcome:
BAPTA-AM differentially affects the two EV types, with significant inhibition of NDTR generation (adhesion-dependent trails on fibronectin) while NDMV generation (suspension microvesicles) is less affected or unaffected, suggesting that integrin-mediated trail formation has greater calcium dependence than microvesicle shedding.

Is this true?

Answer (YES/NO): NO